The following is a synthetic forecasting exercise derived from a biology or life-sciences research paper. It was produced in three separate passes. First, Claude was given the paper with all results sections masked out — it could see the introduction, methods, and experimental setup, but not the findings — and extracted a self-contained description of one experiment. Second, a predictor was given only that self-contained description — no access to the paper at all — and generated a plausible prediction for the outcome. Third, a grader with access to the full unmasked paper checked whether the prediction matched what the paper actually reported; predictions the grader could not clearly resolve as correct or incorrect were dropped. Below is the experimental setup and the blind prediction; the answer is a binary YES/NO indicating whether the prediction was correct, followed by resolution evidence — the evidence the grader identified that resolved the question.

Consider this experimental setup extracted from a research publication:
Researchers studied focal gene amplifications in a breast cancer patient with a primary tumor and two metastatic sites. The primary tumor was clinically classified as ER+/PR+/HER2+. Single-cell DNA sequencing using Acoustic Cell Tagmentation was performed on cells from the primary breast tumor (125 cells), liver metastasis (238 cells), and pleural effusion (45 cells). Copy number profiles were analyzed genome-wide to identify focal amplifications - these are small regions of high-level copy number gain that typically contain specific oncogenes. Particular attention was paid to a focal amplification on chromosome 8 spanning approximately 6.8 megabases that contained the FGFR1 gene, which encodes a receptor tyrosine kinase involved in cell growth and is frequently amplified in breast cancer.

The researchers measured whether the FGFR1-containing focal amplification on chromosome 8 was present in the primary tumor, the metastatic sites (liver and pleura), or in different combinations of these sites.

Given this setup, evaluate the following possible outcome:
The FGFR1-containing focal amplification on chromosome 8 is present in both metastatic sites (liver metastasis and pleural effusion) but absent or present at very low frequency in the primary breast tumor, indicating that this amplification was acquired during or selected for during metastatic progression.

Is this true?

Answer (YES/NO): YES